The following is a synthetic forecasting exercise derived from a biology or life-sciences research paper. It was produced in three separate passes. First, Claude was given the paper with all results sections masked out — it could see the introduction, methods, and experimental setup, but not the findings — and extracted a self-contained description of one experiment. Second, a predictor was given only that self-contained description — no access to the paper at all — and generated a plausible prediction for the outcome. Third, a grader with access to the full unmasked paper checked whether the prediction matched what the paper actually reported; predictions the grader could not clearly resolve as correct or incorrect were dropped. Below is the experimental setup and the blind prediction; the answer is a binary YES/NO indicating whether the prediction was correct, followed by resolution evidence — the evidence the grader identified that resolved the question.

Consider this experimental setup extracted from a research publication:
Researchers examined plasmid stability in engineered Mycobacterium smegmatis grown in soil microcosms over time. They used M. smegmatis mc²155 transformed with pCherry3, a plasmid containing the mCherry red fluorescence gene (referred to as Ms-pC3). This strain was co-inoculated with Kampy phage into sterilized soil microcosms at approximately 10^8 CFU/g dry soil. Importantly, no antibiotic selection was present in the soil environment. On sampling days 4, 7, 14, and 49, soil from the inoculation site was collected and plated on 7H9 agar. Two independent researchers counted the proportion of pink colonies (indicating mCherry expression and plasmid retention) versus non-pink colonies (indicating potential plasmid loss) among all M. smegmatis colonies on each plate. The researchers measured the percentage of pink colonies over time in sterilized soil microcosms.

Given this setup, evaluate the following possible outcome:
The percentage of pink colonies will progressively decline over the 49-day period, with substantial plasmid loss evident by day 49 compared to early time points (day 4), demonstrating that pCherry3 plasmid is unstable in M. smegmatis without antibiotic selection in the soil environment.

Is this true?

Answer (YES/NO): YES